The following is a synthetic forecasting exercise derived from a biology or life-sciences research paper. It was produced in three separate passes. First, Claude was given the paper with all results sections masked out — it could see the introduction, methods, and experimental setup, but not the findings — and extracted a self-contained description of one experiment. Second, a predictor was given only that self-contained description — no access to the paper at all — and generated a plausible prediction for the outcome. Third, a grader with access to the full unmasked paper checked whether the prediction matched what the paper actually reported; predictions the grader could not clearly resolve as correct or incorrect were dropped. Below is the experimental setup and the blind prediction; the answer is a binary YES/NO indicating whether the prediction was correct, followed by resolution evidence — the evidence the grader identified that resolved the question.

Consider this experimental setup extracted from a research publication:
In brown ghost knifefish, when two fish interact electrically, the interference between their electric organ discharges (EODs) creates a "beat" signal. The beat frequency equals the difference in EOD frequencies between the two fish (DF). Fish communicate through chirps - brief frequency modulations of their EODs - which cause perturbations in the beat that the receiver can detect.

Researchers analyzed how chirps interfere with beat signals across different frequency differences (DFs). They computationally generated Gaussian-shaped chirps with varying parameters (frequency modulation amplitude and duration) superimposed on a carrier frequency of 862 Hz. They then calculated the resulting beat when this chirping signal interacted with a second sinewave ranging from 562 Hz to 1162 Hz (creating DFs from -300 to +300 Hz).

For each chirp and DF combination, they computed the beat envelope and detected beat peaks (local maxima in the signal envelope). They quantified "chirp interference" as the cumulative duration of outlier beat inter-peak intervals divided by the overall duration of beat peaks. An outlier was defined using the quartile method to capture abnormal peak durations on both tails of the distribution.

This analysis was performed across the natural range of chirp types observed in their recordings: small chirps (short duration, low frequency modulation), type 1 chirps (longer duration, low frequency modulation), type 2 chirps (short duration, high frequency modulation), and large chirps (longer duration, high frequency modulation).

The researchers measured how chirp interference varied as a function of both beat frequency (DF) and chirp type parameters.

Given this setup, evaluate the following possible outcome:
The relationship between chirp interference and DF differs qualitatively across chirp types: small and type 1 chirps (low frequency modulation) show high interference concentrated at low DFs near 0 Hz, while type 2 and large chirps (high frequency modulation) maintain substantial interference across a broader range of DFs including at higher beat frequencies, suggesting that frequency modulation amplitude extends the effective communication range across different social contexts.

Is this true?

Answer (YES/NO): NO